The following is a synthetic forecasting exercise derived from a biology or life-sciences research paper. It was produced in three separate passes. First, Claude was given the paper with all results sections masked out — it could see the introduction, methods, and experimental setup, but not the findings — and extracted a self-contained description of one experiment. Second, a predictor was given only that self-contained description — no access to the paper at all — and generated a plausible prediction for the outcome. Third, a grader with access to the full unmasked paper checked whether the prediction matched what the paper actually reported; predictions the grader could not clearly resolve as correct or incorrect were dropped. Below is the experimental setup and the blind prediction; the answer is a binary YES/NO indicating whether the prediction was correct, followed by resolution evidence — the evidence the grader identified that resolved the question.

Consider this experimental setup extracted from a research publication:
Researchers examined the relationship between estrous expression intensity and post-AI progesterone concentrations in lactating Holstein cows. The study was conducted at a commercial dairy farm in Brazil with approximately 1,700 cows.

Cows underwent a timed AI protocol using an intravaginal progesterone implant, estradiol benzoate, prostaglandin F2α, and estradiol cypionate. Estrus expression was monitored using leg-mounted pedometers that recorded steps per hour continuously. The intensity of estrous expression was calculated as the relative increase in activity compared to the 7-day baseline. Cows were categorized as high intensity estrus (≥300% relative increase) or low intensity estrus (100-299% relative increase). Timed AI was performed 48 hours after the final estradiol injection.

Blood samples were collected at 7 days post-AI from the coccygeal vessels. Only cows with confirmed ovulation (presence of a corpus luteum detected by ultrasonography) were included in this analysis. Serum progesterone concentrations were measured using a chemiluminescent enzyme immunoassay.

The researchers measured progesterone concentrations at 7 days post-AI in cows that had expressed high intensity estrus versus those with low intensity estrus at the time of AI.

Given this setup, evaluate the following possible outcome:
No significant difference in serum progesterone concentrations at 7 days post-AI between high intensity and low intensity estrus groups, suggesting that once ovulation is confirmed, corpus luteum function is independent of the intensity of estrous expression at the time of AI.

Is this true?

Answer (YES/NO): NO